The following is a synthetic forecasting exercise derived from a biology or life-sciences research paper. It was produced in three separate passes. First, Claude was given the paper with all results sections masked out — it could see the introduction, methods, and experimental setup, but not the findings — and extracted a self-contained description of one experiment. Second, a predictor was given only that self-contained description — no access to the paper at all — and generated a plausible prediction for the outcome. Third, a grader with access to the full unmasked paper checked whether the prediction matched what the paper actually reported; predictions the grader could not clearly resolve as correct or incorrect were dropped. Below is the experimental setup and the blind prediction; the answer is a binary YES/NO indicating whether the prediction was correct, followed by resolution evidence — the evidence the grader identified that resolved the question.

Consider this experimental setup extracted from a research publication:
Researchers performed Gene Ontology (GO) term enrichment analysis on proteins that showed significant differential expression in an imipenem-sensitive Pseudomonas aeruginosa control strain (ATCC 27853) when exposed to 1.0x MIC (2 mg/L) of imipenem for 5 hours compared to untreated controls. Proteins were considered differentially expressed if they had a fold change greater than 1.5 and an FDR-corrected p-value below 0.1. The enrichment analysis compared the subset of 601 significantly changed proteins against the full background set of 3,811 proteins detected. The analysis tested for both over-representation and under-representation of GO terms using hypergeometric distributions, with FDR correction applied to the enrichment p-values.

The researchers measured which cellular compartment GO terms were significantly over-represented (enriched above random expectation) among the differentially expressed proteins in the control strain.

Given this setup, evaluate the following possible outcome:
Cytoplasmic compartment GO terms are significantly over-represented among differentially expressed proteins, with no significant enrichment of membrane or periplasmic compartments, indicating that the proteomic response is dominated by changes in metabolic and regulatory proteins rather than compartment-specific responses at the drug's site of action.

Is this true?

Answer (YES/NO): NO